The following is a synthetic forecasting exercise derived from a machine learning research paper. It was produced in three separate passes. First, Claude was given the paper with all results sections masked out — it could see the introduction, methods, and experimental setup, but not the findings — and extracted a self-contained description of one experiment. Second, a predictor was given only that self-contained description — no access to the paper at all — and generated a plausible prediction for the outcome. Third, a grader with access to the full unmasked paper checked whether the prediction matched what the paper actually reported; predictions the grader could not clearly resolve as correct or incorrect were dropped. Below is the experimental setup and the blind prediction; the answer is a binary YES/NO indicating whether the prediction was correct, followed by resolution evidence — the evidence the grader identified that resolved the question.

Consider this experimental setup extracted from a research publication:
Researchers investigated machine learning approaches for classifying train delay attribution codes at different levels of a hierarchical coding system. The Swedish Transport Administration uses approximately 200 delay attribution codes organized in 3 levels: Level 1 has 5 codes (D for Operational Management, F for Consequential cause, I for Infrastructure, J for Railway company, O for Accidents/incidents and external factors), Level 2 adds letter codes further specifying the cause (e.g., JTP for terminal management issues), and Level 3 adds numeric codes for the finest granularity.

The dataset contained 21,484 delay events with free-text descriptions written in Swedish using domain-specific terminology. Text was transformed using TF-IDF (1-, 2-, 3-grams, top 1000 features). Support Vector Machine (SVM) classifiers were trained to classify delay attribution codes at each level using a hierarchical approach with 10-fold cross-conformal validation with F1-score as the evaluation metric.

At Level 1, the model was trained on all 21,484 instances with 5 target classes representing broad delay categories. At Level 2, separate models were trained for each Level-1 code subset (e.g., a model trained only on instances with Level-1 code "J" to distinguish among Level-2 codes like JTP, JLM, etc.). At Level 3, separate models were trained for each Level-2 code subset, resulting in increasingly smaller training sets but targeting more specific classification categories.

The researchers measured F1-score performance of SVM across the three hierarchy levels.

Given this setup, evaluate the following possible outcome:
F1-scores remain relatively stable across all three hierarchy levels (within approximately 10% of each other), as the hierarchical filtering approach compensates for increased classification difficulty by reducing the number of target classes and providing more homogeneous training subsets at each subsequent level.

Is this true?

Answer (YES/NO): NO